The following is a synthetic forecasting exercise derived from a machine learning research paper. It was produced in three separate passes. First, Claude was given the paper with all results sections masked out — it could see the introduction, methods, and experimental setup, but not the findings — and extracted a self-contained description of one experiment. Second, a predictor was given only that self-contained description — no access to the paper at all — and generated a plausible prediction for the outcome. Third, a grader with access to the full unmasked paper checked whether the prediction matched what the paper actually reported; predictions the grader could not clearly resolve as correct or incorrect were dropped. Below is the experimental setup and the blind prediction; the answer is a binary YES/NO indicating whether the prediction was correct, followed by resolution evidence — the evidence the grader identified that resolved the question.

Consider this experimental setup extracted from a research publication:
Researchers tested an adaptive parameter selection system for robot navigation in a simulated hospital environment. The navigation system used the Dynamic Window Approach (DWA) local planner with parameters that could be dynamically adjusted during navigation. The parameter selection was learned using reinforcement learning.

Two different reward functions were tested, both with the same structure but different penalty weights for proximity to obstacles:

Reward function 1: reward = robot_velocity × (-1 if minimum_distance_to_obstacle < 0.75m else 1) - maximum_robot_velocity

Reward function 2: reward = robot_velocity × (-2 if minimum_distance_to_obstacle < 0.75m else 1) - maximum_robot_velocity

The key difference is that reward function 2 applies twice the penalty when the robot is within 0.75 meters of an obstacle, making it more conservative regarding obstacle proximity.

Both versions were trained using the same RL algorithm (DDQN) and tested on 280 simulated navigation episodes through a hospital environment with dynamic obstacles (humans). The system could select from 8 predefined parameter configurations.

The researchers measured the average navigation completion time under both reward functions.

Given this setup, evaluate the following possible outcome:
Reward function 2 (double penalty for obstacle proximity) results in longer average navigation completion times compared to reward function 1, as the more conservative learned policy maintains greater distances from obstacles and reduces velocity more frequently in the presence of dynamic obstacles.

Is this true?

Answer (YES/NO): YES